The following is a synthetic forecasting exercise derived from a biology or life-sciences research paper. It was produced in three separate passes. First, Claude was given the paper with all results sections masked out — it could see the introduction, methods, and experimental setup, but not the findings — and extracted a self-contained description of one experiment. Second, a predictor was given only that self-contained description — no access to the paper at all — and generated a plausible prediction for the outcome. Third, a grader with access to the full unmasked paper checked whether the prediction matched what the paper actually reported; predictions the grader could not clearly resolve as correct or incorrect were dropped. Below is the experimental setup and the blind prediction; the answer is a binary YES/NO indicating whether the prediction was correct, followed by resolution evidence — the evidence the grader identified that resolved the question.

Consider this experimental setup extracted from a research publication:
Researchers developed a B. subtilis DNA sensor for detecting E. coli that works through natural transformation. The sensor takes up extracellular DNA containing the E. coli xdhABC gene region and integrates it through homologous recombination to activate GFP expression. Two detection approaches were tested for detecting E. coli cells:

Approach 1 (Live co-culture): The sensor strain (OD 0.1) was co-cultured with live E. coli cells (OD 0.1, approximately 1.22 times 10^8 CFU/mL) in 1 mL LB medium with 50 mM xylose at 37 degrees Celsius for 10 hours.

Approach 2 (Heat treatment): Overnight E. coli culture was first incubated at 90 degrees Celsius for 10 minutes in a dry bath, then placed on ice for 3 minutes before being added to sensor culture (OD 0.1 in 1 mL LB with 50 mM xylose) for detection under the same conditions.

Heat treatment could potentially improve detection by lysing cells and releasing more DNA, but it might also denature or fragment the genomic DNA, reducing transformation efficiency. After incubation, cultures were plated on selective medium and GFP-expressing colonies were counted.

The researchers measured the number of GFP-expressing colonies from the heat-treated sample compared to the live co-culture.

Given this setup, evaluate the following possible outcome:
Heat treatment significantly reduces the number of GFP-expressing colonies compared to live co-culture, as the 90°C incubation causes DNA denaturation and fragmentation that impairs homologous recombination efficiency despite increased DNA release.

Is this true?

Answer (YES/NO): NO